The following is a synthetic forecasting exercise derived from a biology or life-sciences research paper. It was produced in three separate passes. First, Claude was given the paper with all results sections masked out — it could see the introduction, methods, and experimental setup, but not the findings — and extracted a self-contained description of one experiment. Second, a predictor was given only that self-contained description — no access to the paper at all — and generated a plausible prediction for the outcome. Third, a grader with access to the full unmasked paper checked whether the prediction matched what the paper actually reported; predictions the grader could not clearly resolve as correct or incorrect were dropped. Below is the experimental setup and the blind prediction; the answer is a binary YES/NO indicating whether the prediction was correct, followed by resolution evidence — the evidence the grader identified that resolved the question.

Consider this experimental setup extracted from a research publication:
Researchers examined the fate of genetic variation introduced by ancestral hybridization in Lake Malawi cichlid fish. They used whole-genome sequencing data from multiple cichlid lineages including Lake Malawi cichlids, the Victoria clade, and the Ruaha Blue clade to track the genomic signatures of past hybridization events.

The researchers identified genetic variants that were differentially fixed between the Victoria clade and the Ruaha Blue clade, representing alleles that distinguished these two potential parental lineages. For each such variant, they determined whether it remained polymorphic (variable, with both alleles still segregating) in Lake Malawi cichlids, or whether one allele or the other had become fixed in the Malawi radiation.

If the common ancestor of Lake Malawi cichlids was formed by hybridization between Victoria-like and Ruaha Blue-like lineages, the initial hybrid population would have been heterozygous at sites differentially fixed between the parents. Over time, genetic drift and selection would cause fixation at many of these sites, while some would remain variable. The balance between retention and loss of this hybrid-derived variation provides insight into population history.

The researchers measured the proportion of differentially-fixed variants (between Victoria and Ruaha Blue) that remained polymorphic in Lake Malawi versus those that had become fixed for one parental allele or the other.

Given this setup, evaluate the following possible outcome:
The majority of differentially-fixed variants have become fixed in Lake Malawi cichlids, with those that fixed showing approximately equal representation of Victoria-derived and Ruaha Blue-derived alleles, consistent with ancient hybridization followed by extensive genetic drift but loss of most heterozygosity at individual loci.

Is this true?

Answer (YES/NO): NO